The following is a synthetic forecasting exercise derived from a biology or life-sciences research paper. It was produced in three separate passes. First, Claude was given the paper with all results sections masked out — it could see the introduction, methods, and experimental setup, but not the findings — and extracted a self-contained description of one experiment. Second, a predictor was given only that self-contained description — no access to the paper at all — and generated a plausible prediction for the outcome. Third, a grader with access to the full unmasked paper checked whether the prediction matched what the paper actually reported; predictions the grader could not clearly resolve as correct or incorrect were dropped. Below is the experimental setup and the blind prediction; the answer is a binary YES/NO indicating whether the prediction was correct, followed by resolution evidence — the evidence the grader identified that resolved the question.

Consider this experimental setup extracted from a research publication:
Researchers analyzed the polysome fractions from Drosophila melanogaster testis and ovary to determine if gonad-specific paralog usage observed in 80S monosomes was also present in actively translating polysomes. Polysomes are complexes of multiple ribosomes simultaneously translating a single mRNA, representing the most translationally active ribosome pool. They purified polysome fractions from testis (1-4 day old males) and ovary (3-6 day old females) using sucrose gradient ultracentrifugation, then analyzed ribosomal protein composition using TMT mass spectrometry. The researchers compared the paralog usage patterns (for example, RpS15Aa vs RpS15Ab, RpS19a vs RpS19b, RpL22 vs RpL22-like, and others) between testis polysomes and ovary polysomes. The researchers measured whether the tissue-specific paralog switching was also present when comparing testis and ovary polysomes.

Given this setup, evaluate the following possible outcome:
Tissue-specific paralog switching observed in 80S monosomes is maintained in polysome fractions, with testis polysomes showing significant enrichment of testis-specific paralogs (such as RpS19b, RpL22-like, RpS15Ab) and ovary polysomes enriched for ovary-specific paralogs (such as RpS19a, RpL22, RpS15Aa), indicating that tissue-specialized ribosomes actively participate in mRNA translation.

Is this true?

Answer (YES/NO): YES